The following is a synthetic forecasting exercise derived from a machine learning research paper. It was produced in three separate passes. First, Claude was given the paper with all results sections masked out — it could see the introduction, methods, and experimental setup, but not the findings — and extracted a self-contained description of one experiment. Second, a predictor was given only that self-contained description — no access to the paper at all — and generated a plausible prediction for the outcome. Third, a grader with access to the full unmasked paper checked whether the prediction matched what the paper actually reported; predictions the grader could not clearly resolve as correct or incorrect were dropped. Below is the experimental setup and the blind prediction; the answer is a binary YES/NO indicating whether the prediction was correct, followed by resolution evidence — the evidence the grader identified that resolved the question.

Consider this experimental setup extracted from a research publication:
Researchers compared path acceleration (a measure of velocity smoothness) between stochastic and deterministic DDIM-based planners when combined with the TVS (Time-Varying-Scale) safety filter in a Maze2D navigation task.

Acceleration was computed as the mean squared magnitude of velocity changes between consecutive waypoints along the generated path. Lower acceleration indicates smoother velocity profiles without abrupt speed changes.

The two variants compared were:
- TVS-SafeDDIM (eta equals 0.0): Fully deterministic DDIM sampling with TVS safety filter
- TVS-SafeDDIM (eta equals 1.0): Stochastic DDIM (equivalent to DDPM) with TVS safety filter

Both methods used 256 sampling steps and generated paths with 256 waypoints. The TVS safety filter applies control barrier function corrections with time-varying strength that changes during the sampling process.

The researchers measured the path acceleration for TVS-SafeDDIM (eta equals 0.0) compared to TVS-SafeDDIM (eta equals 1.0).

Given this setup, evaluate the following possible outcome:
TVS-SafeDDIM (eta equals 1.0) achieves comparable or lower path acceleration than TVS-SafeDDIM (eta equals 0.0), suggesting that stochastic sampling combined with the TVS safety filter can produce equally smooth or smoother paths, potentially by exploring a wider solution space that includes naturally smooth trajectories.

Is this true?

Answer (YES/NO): YES